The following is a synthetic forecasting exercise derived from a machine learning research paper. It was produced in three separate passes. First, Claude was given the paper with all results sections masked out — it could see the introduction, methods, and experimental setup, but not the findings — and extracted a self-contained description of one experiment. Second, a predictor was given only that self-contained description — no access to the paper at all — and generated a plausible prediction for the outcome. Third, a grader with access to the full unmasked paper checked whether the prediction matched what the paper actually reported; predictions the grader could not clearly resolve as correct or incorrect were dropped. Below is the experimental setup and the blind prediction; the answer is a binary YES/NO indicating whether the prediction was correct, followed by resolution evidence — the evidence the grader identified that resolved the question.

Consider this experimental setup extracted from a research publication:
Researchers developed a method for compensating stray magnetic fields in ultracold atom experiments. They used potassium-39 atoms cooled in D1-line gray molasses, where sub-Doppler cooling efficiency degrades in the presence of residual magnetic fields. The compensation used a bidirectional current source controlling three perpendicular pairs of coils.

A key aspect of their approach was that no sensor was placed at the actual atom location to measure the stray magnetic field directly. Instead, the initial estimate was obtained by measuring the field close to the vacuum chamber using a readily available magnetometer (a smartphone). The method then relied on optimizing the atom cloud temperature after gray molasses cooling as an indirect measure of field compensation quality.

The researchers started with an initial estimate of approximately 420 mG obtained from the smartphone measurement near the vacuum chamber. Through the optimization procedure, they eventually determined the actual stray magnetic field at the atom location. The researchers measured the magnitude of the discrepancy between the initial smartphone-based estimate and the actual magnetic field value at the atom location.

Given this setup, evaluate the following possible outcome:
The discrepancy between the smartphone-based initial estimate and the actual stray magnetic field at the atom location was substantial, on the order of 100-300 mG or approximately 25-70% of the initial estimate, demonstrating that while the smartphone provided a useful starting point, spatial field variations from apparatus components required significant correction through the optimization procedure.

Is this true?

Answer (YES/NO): YES